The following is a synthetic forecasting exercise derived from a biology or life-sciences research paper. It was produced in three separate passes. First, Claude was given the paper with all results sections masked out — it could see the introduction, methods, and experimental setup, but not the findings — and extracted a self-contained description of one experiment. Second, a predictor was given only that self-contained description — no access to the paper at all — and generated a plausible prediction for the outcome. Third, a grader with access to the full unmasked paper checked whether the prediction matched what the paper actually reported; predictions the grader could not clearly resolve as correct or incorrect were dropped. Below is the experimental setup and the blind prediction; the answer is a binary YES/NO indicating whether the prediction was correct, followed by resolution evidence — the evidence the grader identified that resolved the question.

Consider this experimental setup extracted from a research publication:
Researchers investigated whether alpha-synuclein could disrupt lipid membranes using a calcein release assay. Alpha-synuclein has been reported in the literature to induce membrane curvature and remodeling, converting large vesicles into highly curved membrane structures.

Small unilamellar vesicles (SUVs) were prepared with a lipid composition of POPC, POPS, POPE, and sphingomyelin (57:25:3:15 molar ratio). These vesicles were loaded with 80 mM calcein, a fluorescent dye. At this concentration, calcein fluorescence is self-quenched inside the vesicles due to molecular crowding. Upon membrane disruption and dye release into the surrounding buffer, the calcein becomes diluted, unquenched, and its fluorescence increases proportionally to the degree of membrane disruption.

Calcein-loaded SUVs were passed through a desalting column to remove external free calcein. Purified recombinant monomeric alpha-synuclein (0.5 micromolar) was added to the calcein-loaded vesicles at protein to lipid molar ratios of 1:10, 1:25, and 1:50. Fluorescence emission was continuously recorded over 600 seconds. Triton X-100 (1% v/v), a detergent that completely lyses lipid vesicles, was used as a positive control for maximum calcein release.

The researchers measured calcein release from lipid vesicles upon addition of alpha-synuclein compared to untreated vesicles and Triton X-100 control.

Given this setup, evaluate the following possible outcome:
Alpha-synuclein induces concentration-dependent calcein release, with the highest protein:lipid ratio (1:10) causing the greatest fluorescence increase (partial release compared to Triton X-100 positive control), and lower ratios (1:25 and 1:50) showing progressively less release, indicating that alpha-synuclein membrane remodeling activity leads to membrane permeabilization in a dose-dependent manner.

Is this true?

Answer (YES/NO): NO